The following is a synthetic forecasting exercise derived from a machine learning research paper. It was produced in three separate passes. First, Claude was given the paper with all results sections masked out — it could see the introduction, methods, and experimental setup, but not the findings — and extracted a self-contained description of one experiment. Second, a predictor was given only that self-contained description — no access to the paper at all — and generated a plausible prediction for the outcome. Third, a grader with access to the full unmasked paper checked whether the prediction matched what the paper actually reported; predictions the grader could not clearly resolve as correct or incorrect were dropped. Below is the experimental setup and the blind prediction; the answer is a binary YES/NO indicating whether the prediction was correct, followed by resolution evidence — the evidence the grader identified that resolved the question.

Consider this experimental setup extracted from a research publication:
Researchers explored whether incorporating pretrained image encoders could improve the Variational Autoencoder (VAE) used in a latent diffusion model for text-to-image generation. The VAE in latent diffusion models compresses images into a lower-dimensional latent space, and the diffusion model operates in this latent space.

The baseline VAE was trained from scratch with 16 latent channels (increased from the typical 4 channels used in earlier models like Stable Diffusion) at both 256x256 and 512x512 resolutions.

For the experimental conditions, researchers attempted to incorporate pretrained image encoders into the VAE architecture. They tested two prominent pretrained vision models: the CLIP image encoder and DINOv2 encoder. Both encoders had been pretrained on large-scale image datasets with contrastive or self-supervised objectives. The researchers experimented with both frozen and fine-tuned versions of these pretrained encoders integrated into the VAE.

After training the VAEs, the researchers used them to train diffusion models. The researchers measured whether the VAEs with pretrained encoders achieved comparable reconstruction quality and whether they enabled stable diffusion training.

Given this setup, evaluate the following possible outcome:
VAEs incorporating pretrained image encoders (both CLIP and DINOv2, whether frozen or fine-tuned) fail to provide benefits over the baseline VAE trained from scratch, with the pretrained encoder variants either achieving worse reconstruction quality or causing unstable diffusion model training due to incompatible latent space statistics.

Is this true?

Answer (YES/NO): YES